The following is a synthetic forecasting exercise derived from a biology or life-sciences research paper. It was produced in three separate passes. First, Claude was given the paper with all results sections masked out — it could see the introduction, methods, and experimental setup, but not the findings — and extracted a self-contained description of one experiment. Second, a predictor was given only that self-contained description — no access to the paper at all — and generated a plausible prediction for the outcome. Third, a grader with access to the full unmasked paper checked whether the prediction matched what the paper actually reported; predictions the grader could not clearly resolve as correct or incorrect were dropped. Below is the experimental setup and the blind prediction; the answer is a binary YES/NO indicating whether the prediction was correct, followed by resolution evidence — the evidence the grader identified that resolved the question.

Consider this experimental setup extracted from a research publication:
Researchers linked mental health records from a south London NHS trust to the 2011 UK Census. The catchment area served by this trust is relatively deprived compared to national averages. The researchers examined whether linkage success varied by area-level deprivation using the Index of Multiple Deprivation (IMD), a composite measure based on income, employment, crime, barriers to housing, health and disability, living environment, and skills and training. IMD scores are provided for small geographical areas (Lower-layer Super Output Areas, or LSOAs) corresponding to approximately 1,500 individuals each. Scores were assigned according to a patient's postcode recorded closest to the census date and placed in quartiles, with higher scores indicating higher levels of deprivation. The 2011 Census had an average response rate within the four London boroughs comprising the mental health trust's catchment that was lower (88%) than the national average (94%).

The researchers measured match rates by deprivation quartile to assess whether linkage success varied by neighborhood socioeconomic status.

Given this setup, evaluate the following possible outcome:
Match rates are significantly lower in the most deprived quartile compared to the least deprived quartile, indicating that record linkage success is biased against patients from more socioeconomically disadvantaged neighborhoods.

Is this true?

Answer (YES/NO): YES